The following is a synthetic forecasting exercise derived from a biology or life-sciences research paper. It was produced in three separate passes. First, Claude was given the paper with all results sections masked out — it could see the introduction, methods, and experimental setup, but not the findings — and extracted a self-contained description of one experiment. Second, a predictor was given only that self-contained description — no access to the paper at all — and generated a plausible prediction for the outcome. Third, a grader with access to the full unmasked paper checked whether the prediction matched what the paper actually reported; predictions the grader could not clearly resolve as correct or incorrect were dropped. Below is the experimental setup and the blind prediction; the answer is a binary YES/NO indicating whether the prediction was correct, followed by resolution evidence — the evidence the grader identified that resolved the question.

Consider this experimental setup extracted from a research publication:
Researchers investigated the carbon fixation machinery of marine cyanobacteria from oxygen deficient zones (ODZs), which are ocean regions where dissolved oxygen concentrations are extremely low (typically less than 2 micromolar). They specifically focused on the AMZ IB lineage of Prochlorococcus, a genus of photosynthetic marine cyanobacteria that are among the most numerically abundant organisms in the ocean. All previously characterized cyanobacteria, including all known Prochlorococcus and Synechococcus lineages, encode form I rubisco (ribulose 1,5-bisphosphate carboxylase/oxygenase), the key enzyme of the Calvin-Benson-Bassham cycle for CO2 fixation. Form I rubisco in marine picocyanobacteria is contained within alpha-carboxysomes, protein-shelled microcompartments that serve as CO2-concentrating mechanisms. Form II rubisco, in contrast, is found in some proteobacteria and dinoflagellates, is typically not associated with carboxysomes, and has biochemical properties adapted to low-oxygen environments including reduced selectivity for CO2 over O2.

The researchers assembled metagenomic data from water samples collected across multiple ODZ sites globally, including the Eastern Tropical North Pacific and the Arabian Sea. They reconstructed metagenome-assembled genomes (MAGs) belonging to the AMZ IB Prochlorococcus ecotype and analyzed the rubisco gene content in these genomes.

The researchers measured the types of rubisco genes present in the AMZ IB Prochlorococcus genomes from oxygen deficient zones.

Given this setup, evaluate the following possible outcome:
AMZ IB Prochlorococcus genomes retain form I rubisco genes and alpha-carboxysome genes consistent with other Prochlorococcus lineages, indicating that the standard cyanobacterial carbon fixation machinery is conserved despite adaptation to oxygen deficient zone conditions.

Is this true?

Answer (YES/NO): NO